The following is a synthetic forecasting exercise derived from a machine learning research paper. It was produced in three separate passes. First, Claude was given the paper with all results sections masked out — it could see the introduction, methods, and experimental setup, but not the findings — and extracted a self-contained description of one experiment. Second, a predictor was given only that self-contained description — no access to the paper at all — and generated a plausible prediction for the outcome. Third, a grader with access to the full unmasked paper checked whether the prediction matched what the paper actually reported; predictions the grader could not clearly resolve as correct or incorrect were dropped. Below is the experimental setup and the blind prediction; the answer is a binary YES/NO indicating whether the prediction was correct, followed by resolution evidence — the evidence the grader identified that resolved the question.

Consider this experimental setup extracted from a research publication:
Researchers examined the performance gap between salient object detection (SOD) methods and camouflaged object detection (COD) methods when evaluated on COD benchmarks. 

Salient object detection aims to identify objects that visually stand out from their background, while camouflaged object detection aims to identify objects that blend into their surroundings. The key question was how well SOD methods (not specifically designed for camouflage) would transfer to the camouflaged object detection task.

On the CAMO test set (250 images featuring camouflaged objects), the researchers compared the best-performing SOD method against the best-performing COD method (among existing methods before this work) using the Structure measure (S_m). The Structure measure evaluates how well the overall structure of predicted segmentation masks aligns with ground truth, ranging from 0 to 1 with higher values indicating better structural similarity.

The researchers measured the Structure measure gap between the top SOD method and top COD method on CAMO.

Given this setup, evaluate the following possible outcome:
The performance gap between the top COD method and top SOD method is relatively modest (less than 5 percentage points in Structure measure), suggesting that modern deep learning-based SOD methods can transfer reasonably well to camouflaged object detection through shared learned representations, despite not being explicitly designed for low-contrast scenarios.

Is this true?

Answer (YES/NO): YES